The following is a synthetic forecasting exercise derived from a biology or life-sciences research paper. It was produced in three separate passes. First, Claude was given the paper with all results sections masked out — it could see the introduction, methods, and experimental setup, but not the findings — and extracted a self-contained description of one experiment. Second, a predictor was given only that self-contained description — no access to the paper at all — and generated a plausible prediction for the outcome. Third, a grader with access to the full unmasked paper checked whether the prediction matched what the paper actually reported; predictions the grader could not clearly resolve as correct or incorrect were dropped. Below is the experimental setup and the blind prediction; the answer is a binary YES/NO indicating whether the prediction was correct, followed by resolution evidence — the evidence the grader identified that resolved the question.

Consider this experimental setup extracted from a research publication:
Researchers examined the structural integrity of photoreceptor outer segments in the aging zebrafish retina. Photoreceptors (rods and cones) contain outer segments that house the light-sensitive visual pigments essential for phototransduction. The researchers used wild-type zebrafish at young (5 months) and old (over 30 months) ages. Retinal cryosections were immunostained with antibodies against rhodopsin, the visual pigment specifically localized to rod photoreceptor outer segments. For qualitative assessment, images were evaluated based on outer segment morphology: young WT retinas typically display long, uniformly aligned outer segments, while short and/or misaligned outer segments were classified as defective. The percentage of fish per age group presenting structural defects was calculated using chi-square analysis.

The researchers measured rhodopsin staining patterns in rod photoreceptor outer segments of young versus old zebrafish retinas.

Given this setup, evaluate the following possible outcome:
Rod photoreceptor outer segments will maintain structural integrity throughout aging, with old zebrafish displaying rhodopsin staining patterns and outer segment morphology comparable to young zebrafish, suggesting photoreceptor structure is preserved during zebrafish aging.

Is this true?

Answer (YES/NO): NO